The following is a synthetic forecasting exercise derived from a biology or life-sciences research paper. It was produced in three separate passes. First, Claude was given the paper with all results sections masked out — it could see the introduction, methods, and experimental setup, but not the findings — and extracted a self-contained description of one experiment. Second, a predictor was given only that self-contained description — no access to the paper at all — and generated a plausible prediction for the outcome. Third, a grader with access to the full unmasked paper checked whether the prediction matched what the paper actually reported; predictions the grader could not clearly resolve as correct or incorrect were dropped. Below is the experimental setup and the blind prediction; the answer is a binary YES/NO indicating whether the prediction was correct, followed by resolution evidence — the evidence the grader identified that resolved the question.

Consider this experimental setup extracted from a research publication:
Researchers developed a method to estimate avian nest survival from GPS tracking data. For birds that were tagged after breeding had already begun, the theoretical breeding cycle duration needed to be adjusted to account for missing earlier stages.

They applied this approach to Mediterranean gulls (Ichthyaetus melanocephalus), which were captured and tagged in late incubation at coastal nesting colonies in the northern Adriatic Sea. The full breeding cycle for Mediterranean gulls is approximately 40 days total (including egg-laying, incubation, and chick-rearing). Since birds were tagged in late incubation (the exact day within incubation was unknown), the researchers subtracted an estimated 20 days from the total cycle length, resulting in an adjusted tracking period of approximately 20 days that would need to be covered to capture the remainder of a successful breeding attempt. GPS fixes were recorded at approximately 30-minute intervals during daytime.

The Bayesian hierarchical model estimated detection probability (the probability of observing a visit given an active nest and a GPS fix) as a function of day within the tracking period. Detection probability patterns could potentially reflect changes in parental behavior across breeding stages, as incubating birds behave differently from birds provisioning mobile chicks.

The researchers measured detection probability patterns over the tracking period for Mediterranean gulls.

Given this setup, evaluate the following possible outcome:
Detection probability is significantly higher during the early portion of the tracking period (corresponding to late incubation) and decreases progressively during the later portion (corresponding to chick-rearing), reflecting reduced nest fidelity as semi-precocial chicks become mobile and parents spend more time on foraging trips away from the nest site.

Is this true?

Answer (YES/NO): YES